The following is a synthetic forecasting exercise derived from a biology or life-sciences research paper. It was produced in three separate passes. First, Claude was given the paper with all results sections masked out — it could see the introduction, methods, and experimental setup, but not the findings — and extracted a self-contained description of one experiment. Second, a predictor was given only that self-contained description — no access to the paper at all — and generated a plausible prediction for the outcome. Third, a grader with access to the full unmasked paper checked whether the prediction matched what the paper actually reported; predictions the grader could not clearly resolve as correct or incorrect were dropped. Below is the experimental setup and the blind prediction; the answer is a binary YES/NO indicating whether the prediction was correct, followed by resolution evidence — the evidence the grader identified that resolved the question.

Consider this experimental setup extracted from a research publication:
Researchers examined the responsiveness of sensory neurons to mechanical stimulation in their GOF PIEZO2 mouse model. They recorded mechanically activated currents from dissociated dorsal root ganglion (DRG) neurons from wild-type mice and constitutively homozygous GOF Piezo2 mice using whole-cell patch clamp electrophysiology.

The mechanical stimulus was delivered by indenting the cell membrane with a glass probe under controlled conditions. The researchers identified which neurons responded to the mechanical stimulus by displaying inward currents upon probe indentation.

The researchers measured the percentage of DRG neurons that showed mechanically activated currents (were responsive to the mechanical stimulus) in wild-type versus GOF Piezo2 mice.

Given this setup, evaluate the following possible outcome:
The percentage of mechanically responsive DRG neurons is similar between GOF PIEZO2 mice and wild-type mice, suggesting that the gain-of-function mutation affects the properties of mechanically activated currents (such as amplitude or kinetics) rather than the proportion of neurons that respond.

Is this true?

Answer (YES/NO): NO